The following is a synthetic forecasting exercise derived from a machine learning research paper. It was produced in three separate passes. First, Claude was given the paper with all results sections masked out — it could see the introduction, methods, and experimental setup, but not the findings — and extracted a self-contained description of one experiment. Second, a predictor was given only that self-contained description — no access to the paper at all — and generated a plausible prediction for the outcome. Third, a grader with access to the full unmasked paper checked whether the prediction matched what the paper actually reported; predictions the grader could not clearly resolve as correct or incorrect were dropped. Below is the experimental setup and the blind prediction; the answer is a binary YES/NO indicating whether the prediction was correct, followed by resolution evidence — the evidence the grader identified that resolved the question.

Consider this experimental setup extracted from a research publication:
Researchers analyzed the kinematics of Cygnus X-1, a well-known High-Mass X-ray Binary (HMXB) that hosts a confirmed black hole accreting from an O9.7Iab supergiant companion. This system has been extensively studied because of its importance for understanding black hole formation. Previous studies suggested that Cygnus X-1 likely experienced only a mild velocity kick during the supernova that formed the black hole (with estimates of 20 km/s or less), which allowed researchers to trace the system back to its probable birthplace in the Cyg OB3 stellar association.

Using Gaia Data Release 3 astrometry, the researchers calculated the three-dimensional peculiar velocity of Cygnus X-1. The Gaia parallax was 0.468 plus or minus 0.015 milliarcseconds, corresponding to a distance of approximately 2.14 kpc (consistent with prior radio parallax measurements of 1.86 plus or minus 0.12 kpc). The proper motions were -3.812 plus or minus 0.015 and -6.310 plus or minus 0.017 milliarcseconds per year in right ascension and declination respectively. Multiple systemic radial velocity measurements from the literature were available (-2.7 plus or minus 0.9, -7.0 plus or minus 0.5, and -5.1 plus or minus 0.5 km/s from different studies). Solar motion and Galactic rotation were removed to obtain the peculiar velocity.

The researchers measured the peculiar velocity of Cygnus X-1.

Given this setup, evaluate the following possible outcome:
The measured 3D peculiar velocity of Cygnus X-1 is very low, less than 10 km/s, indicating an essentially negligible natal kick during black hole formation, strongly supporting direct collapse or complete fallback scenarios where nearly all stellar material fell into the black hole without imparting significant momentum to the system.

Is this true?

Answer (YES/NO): NO